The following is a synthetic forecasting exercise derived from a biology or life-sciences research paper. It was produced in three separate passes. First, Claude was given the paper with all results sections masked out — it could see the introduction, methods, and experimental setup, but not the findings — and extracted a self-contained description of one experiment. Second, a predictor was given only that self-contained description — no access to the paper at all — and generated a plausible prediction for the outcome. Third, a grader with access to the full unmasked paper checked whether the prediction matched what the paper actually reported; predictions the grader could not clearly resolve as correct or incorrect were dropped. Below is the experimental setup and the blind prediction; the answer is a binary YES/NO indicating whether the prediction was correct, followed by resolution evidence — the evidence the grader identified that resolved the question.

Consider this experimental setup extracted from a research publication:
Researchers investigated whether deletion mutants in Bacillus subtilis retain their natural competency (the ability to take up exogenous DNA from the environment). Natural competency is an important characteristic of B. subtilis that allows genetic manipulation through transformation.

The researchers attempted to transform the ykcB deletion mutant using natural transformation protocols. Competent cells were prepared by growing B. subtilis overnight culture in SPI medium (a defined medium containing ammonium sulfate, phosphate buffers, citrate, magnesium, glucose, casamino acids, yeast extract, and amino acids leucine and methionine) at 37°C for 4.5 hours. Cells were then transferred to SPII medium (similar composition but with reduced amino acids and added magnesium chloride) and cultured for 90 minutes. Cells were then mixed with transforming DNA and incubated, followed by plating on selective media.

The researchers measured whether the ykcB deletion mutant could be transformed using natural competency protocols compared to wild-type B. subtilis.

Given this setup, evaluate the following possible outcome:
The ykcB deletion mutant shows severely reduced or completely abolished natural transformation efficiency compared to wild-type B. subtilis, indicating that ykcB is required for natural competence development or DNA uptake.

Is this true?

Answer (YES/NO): YES